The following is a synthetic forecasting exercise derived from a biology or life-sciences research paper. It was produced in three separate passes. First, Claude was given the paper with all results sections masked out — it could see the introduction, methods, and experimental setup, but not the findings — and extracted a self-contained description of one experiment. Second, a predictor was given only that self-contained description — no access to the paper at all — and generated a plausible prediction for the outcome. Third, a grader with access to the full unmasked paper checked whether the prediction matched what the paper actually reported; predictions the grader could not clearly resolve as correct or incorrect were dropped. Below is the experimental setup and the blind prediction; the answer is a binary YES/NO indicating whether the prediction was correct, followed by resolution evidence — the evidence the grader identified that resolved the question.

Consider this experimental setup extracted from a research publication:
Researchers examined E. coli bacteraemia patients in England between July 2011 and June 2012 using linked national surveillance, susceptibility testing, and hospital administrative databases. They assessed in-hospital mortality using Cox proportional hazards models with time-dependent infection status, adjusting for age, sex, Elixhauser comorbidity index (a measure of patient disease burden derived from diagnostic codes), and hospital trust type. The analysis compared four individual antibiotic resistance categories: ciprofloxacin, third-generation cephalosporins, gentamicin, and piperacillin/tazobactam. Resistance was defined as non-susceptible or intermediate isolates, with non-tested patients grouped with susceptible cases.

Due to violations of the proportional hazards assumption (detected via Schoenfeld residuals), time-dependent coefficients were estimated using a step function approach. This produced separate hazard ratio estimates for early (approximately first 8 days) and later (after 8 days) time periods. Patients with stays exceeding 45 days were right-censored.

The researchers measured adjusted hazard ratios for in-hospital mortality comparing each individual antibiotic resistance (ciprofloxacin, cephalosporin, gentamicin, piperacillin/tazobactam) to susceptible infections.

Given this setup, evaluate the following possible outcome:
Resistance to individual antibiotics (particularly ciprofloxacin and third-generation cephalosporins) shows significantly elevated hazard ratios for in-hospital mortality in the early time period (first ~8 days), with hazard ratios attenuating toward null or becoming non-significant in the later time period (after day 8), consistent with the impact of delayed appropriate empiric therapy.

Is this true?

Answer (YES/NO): NO